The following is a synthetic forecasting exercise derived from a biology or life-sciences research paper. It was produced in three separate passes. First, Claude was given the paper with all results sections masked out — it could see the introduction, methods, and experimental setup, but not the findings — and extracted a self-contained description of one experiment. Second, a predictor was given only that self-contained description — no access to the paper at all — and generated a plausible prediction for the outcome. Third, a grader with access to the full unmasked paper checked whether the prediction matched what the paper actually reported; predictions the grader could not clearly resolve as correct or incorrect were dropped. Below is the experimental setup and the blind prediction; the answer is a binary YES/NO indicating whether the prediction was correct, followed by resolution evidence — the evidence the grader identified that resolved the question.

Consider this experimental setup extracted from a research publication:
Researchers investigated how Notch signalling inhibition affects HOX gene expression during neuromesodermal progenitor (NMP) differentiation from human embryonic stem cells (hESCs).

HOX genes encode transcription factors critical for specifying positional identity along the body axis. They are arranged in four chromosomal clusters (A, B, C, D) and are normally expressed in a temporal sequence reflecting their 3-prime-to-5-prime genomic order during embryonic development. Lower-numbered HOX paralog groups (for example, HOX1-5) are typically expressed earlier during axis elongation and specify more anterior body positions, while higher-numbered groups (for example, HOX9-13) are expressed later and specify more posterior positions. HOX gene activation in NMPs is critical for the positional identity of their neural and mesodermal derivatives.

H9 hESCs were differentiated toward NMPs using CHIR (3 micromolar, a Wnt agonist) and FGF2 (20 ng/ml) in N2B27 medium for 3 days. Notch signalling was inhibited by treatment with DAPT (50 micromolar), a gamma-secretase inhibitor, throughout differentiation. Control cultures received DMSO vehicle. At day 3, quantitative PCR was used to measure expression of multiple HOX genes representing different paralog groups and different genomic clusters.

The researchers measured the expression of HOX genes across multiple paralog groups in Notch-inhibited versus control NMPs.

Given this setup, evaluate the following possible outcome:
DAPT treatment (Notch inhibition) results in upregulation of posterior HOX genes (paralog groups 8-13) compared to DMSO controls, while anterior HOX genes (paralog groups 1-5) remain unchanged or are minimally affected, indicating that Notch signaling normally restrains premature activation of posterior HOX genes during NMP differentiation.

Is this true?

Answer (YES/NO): NO